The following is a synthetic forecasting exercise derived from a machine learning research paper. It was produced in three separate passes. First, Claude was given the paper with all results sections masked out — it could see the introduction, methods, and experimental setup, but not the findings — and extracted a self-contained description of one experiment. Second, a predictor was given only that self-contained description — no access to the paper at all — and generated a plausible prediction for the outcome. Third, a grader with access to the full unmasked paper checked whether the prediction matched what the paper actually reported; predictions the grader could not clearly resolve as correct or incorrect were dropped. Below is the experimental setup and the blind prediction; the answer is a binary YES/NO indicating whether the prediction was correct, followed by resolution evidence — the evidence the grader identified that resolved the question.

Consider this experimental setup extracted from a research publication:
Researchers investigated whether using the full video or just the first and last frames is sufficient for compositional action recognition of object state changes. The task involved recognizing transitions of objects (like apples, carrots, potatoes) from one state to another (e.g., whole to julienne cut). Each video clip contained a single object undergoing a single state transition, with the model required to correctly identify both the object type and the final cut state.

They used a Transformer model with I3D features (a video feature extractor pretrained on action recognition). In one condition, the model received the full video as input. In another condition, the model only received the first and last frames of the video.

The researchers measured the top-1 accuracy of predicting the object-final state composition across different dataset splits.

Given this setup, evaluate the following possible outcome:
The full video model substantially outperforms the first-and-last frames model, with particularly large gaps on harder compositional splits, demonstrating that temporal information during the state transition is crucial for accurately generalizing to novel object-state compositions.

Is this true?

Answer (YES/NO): NO